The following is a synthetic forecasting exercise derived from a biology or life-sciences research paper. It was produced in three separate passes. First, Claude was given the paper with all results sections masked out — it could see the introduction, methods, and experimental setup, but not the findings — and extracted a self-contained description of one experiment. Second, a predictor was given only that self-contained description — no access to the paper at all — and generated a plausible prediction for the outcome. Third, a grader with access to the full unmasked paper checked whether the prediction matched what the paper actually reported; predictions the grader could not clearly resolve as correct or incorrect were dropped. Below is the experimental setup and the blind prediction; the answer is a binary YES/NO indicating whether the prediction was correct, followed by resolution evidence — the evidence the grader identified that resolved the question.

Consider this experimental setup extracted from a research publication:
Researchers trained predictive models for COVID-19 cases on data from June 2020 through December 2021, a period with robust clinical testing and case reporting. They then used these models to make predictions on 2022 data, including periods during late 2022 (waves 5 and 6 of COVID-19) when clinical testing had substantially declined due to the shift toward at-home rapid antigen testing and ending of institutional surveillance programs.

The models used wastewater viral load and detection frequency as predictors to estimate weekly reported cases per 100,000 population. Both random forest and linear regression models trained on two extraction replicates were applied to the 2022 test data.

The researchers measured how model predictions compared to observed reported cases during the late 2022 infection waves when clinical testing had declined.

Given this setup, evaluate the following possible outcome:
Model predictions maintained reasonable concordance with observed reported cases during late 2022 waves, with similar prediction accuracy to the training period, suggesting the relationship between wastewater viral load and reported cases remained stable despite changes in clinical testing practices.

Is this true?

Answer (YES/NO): NO